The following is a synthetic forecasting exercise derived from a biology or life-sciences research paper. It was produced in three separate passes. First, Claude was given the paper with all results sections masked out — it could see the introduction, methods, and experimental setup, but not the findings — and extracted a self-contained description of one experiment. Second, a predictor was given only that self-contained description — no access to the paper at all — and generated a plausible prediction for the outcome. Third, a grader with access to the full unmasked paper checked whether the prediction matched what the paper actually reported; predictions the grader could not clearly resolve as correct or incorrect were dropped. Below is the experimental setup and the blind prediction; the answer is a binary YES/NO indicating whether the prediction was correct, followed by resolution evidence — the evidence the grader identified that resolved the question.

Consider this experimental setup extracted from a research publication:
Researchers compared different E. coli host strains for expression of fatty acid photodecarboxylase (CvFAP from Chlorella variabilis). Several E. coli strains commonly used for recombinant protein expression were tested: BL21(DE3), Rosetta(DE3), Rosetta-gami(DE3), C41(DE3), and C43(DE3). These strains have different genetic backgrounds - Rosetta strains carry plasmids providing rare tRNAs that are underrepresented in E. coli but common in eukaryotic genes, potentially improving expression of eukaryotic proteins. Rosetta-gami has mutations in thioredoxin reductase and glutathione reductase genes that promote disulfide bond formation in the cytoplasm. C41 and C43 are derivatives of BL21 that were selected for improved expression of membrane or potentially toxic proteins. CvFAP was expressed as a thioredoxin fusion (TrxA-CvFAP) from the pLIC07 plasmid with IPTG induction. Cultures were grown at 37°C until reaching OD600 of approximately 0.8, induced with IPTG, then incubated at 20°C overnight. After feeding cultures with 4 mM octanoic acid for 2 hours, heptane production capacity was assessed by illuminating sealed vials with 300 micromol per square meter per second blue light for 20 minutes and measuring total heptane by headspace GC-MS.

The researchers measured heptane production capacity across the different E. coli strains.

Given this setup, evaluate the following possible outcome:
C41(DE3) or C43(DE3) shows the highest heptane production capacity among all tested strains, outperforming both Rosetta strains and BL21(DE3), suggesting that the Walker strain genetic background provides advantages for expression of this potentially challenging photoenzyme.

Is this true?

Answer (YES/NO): NO